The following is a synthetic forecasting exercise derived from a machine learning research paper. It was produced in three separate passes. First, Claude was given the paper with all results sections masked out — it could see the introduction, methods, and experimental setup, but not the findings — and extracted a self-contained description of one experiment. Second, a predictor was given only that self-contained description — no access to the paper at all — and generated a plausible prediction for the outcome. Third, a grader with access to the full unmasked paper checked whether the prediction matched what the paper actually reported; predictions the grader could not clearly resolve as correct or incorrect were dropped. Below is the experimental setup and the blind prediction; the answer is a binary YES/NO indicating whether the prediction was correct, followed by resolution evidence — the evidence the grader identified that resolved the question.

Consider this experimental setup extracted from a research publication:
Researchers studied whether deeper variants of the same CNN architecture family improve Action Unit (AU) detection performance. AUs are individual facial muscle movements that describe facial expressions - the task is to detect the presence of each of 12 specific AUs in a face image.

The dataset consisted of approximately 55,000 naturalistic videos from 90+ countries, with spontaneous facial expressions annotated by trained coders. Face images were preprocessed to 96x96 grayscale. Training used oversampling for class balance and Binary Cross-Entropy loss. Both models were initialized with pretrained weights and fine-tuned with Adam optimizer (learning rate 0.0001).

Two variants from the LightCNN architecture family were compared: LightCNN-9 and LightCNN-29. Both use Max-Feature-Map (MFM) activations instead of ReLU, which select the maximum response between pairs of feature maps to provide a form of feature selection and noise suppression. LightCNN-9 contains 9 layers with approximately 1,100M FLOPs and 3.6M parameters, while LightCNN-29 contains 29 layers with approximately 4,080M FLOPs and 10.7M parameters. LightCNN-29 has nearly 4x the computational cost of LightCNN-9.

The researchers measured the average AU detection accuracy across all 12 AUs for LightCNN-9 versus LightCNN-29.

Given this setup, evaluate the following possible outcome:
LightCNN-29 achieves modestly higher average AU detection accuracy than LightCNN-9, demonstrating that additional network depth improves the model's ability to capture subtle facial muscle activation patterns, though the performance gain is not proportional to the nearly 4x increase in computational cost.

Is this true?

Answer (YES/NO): YES